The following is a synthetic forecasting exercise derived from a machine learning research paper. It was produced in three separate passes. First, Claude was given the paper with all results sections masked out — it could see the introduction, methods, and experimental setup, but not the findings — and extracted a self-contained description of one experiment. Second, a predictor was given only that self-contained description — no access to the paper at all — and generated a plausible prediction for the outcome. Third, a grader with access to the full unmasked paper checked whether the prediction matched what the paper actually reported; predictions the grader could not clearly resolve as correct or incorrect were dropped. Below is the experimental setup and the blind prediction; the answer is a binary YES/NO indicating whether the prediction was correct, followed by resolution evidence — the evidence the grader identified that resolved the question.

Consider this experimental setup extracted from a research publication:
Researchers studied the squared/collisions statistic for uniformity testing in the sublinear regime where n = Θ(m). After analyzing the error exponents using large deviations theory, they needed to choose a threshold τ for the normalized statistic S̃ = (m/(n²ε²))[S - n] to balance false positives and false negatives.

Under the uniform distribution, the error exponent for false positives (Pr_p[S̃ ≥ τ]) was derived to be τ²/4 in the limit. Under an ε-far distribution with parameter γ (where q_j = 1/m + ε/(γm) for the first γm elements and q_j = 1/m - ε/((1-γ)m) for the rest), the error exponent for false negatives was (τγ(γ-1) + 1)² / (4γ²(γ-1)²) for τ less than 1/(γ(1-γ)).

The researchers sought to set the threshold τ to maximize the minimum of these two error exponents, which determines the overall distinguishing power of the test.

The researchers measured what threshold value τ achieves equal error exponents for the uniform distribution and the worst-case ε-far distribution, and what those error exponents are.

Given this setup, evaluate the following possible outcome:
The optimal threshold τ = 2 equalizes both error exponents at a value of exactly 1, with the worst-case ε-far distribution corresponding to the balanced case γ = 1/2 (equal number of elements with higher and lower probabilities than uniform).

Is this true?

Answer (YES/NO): YES